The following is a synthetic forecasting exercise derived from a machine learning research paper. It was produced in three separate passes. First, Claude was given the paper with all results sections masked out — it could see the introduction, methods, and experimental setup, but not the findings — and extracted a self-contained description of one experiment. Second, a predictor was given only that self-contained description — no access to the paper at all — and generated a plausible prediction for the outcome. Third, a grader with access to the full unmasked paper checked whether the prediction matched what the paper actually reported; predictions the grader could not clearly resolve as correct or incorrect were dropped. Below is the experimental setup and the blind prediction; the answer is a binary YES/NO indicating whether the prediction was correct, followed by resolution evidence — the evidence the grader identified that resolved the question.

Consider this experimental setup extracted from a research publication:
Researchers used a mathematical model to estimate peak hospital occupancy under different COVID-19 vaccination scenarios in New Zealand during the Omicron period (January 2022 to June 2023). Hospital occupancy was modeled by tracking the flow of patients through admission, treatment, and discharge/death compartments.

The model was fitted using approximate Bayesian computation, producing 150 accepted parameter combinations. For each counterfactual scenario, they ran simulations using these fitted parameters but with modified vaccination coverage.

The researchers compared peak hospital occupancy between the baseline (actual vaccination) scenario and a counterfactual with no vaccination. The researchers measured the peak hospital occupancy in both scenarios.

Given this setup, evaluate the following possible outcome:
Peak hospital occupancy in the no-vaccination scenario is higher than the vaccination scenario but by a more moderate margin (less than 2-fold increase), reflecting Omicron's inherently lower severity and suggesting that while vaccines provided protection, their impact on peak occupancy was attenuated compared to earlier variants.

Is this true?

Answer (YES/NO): NO